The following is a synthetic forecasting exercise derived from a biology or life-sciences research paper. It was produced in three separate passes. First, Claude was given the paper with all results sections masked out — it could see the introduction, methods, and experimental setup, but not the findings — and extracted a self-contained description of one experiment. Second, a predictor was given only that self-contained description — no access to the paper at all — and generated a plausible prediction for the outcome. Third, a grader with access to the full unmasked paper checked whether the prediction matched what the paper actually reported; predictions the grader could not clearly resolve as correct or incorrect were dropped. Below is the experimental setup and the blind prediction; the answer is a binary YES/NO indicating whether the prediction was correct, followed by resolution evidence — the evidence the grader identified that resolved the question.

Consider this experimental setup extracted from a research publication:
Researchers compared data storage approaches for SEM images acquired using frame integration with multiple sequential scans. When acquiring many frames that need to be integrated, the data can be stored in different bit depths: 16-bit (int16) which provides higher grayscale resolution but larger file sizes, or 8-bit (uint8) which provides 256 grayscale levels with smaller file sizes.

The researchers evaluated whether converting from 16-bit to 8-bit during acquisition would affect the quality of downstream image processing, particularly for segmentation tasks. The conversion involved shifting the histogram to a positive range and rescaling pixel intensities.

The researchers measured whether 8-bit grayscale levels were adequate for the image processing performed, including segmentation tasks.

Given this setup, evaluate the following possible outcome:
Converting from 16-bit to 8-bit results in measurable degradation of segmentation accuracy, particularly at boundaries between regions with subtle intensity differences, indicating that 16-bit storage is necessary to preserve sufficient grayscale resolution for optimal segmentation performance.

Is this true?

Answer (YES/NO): NO